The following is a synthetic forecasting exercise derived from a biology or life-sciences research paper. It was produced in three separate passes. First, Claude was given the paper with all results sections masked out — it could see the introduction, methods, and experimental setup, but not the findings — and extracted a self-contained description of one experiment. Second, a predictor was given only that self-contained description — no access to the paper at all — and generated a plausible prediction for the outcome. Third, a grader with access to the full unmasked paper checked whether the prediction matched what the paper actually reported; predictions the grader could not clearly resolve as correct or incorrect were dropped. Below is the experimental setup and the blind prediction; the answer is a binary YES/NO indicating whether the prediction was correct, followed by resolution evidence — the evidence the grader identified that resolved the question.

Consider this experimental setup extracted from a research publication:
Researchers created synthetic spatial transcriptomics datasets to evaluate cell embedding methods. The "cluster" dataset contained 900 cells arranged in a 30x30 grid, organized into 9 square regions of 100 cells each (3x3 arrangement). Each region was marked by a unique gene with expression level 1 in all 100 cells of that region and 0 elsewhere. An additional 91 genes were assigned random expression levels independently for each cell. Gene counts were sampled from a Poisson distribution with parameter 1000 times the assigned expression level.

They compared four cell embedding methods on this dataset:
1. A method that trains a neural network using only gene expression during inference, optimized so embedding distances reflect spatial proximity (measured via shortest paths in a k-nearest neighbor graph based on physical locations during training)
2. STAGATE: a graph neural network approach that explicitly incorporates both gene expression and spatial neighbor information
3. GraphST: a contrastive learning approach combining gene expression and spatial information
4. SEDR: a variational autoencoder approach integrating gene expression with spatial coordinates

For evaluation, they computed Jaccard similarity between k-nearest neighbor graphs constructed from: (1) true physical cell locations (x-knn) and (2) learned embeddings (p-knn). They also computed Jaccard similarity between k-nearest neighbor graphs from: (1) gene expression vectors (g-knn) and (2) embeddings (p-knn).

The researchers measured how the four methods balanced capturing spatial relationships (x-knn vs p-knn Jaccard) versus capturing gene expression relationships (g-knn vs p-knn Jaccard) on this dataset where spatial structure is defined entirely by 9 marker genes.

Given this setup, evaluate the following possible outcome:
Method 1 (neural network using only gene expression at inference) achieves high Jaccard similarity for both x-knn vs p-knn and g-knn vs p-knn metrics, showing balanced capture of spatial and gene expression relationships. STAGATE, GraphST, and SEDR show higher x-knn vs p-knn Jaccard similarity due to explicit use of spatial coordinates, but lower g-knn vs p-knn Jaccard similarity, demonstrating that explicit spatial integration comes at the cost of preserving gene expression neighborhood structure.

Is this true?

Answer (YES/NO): NO